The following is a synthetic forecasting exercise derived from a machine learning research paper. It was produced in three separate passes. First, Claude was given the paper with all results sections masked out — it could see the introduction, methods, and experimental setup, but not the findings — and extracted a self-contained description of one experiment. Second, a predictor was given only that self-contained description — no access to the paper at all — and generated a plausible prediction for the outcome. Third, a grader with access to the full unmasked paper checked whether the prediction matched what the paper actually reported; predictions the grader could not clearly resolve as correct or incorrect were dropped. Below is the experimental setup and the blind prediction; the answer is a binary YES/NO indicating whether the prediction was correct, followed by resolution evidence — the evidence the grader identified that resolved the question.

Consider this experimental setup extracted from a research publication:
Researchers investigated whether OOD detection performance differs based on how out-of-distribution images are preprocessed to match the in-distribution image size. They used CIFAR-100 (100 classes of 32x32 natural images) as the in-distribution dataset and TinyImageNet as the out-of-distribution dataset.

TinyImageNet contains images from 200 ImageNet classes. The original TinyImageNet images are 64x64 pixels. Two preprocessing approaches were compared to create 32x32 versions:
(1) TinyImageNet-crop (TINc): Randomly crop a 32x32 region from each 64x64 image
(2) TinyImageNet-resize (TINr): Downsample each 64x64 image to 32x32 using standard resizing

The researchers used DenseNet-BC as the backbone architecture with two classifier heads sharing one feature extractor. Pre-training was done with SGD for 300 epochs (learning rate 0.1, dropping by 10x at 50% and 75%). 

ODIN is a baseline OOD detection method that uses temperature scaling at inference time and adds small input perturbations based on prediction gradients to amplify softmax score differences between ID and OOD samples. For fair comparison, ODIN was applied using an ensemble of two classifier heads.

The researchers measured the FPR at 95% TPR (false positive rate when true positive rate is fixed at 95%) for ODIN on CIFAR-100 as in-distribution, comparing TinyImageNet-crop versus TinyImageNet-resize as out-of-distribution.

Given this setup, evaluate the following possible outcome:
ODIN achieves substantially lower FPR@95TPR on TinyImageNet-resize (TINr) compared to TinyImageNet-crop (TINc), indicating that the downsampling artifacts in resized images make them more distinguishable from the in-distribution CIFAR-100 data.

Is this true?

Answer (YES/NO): NO